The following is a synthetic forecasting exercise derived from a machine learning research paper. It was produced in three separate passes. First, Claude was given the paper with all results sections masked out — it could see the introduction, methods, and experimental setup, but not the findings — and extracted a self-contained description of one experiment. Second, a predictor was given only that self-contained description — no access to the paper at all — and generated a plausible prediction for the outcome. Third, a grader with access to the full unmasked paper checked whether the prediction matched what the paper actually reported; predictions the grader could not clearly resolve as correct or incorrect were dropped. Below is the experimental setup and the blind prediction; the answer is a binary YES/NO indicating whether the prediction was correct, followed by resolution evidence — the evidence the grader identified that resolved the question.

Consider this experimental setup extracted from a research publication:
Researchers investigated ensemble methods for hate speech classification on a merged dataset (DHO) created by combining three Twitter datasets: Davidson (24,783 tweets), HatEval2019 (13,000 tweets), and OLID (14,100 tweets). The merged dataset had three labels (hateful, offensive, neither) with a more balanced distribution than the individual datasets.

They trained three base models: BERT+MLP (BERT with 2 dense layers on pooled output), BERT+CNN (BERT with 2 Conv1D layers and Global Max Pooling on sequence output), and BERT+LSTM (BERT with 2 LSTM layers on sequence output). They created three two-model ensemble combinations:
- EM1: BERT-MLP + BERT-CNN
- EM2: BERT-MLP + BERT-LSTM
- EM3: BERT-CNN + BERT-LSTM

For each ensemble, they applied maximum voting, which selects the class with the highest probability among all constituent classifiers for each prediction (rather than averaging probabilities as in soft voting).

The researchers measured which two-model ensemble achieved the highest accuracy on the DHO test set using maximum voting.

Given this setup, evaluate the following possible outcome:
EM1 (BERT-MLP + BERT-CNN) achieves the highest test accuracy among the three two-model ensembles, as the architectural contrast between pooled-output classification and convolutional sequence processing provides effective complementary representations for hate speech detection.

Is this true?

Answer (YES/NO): NO